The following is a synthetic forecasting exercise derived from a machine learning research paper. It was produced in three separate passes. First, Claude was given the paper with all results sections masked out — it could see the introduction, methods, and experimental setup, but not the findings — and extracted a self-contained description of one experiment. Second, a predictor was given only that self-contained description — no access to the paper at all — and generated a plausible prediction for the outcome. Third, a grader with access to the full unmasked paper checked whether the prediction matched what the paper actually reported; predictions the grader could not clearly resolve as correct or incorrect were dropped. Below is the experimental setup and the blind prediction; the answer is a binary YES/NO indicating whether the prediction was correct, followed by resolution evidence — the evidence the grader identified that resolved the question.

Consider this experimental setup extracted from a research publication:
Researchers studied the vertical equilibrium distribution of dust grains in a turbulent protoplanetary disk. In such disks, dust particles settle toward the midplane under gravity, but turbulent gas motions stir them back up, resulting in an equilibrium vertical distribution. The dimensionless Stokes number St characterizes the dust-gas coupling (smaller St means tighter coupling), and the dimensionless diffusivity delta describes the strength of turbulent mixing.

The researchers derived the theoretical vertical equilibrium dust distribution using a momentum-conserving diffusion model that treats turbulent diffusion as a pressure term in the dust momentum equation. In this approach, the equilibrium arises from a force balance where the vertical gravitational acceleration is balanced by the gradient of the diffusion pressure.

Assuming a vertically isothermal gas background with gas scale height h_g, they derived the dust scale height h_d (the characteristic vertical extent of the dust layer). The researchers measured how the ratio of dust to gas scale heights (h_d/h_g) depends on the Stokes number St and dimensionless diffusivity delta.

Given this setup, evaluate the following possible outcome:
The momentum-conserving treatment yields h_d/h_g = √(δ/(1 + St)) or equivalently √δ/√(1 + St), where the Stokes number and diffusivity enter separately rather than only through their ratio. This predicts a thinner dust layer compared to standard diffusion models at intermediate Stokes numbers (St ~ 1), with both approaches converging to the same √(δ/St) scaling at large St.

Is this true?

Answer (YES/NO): NO